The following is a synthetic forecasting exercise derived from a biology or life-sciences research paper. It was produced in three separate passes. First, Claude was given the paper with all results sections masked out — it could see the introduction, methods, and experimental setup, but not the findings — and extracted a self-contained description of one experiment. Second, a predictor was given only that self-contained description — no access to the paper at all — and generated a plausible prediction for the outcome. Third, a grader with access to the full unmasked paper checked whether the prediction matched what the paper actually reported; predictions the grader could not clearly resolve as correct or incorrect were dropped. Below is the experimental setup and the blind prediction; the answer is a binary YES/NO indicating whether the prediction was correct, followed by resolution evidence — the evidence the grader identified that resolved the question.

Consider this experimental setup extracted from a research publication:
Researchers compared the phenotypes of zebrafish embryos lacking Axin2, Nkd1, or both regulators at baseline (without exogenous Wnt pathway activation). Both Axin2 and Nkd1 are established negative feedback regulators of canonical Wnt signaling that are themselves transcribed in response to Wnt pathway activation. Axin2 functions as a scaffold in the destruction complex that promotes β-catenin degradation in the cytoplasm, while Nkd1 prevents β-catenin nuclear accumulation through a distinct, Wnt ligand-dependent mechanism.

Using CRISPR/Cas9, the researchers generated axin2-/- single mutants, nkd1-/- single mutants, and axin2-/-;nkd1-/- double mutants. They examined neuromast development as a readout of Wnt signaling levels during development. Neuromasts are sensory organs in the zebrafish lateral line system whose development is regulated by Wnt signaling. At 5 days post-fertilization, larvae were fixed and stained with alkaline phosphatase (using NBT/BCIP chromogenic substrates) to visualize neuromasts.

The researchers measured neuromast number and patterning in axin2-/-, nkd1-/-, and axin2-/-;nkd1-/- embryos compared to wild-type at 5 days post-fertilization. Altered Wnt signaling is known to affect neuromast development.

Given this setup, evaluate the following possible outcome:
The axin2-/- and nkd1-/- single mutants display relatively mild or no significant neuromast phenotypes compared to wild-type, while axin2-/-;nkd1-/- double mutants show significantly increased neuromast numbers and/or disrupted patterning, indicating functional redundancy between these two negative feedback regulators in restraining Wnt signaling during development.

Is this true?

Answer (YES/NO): NO